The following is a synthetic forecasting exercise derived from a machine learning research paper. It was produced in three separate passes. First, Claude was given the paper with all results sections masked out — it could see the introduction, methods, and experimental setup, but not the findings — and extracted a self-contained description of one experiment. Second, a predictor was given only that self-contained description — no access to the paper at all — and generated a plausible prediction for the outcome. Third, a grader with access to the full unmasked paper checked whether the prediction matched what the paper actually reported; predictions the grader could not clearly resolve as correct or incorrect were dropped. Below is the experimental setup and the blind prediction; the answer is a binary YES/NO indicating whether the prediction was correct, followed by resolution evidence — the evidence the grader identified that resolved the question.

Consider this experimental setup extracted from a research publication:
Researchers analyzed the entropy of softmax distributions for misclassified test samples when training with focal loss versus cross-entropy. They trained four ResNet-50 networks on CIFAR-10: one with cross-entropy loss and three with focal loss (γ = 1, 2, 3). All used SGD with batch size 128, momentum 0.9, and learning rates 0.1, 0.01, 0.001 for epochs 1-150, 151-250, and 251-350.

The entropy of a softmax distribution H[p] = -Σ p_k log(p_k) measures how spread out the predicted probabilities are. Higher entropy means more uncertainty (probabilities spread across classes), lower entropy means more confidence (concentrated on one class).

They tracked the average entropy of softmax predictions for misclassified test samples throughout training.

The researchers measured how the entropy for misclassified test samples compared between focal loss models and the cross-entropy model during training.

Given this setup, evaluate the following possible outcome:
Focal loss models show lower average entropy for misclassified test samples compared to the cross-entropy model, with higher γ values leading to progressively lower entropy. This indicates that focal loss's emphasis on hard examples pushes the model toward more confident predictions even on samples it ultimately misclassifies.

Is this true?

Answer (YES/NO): NO